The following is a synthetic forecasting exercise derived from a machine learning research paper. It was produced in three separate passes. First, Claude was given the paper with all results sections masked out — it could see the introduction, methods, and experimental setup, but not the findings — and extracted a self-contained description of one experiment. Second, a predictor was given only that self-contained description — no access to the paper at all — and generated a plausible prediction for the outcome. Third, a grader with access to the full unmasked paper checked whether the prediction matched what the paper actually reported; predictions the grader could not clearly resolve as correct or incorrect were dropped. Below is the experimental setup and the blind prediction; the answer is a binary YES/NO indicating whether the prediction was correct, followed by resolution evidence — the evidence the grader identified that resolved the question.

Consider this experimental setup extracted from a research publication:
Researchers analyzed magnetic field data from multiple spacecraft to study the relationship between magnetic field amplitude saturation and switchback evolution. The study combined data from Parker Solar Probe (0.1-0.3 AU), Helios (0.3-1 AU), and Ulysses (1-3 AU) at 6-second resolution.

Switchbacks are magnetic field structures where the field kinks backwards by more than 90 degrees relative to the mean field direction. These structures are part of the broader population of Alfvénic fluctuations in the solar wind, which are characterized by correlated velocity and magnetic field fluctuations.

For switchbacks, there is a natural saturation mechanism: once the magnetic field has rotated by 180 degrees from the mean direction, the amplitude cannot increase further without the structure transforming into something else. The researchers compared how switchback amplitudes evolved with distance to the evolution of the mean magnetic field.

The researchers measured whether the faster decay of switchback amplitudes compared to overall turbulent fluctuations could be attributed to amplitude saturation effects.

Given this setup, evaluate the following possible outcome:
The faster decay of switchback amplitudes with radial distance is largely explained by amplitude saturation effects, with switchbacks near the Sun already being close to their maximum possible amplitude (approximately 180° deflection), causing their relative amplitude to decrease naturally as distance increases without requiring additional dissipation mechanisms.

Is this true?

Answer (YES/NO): NO